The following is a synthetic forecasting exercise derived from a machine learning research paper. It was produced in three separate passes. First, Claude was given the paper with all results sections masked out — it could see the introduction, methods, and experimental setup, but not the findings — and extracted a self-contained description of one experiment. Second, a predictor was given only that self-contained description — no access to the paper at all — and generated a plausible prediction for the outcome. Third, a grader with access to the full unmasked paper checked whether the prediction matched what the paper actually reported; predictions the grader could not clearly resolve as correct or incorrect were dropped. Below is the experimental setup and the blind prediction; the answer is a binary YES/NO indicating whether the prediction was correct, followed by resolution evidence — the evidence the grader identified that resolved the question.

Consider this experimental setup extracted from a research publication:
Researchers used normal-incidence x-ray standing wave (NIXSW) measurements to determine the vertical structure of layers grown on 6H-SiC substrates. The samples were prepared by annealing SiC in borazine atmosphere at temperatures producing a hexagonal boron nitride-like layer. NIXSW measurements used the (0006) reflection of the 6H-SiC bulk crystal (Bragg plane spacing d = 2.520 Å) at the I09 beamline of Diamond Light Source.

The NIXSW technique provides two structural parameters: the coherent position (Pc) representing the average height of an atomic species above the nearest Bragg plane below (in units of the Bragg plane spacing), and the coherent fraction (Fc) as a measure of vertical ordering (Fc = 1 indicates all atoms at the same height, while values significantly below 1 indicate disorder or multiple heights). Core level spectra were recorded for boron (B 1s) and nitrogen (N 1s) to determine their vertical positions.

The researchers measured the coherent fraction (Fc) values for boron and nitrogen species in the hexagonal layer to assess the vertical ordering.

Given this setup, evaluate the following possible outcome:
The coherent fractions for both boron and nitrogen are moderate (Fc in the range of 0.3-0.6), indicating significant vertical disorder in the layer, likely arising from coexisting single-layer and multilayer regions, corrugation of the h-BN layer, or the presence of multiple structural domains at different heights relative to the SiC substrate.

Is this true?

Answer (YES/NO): NO